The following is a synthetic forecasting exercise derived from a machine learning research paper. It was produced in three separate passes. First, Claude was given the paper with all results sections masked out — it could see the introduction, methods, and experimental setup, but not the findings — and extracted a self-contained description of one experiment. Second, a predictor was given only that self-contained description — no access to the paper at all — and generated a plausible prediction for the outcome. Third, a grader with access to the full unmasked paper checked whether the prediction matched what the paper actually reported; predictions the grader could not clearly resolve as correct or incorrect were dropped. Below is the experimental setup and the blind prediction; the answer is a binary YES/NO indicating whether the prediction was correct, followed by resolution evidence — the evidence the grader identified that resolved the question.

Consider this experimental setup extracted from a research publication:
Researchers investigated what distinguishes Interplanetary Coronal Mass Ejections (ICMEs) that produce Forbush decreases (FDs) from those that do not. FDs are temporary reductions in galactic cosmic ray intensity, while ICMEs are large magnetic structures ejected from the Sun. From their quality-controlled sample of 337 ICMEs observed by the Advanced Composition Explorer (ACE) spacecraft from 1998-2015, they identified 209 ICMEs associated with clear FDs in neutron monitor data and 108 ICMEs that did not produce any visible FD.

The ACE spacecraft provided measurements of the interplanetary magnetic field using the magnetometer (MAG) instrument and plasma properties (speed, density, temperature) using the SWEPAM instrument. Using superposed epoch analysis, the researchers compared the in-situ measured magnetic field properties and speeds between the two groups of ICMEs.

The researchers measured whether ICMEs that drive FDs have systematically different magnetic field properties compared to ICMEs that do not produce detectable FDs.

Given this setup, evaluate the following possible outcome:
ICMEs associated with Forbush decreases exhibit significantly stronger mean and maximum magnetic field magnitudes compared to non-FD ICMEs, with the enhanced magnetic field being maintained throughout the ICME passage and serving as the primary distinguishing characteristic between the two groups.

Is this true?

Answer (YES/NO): NO